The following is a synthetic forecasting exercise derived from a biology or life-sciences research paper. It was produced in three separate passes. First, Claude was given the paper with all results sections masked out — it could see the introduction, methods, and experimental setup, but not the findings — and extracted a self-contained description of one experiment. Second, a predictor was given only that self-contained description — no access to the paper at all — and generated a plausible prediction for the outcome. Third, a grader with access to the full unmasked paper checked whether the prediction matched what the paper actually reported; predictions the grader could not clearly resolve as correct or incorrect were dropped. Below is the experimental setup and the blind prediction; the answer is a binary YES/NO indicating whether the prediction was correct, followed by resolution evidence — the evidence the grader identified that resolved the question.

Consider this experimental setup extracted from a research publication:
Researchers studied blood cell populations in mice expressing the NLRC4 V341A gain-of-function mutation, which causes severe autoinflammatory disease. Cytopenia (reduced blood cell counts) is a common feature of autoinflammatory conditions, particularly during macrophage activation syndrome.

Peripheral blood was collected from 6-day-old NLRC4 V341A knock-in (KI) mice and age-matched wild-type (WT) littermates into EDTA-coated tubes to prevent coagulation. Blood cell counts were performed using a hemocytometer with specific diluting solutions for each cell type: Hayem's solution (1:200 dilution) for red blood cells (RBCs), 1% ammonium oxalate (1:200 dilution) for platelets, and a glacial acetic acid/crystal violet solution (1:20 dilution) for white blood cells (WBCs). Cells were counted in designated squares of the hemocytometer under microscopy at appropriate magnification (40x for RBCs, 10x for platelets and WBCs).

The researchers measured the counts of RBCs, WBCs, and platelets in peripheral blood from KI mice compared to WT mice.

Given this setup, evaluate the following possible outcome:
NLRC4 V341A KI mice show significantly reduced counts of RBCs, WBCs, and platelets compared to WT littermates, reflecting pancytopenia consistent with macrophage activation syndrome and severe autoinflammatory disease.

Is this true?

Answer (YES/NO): YES